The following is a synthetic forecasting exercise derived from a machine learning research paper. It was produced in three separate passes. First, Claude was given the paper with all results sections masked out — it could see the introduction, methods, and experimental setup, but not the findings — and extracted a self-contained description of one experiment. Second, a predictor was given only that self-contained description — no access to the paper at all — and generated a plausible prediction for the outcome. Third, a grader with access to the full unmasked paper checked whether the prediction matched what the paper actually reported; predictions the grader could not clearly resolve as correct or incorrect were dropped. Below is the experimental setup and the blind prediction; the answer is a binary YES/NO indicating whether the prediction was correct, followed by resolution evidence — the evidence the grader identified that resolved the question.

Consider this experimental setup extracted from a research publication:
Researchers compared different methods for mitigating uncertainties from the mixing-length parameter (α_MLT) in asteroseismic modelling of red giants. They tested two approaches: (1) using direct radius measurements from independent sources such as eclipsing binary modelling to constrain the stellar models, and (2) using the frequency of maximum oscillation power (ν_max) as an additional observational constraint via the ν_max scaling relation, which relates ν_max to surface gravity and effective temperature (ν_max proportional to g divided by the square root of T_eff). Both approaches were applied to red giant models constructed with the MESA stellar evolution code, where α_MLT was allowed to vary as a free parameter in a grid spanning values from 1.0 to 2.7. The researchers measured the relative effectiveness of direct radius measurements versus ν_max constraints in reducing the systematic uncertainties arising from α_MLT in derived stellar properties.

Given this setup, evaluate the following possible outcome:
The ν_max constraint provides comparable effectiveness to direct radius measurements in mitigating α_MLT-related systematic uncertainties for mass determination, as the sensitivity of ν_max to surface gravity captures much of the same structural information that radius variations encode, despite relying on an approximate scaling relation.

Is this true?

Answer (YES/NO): NO